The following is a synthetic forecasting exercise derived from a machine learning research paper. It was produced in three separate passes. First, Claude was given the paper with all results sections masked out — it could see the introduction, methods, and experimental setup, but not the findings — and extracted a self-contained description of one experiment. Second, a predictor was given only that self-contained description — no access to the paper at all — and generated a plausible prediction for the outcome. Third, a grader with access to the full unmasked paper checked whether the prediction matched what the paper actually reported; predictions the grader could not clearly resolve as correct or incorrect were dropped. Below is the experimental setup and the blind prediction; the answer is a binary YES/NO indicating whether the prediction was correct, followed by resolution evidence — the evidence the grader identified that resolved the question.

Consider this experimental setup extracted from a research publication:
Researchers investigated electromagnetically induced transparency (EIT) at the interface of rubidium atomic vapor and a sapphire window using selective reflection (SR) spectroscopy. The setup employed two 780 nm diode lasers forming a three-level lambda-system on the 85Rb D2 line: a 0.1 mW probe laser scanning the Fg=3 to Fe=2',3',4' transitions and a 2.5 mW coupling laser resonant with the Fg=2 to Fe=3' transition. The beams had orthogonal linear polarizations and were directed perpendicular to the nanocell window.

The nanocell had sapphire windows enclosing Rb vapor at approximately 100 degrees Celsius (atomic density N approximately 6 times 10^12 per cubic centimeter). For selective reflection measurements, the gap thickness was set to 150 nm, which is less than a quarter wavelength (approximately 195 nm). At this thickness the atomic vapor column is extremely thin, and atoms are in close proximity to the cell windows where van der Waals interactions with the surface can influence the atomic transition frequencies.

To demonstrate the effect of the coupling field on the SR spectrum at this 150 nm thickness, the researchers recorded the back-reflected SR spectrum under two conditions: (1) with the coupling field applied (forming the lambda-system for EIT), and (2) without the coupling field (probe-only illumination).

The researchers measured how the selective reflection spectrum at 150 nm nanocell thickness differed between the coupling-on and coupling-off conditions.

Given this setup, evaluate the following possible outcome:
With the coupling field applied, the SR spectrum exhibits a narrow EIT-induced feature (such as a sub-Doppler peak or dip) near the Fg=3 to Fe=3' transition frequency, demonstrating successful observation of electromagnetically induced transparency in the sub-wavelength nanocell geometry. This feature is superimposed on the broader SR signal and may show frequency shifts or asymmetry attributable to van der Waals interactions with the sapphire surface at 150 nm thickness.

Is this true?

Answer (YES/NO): NO